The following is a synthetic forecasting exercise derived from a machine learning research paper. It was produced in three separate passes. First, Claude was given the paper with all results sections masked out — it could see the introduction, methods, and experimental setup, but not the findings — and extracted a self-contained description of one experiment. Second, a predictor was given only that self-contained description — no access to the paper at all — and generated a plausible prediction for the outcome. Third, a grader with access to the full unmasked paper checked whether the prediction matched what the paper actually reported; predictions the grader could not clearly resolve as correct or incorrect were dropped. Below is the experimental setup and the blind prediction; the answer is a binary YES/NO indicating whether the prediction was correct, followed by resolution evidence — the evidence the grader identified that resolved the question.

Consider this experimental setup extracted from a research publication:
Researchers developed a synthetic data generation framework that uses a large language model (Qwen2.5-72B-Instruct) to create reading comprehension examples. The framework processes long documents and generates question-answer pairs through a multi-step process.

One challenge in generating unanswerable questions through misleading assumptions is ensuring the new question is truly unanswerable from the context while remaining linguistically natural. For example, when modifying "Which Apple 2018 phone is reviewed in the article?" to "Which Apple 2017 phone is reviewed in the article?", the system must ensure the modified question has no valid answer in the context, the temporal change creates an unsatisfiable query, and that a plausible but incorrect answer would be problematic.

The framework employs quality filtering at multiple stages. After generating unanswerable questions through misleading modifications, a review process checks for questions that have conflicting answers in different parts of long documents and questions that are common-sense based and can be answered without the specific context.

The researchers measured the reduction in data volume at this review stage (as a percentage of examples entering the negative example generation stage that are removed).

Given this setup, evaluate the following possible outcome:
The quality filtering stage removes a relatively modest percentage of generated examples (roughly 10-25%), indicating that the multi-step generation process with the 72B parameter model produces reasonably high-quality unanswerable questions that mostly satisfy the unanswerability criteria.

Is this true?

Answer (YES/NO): YES